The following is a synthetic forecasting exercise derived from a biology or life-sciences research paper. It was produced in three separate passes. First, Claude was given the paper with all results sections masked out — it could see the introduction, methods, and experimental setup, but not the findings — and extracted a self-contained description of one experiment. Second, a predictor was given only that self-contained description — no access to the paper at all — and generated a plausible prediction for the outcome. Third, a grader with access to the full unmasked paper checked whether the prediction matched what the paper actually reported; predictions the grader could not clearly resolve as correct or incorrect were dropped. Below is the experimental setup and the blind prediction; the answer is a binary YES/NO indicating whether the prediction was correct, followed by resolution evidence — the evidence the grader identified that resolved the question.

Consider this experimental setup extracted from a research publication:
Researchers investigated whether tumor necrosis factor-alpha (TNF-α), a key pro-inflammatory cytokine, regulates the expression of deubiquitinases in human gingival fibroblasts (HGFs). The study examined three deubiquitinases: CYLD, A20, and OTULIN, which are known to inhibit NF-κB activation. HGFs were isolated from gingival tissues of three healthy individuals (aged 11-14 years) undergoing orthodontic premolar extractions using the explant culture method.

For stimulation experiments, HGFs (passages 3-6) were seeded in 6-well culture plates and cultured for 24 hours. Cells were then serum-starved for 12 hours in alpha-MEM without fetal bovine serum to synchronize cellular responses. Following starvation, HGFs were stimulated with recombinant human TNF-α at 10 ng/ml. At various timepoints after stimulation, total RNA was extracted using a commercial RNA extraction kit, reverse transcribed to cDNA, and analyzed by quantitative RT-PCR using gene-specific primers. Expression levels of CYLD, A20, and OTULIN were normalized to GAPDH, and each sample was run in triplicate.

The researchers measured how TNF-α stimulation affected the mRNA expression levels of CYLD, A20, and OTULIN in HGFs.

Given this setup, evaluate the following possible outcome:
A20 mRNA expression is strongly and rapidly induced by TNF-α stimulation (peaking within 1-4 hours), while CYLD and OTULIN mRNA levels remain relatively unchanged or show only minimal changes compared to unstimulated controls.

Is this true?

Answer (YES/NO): NO